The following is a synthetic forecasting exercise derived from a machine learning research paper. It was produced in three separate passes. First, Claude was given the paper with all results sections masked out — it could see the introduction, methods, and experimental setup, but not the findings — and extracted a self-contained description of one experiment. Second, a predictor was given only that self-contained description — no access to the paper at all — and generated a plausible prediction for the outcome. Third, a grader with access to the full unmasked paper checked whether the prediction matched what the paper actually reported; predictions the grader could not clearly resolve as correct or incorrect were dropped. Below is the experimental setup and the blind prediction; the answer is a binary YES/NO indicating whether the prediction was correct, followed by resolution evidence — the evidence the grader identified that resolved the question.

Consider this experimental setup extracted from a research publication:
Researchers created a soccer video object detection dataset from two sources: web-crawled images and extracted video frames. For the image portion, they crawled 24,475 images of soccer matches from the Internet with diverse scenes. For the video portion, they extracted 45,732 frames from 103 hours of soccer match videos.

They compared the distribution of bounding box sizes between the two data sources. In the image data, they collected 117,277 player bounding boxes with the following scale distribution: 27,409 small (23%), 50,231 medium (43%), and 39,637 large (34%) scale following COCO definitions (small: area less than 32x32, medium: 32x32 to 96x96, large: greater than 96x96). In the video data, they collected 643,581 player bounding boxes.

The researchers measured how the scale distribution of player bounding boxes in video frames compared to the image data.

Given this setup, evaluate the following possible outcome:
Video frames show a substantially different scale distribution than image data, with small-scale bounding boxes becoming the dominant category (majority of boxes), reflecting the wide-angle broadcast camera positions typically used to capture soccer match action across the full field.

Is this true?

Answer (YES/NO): NO